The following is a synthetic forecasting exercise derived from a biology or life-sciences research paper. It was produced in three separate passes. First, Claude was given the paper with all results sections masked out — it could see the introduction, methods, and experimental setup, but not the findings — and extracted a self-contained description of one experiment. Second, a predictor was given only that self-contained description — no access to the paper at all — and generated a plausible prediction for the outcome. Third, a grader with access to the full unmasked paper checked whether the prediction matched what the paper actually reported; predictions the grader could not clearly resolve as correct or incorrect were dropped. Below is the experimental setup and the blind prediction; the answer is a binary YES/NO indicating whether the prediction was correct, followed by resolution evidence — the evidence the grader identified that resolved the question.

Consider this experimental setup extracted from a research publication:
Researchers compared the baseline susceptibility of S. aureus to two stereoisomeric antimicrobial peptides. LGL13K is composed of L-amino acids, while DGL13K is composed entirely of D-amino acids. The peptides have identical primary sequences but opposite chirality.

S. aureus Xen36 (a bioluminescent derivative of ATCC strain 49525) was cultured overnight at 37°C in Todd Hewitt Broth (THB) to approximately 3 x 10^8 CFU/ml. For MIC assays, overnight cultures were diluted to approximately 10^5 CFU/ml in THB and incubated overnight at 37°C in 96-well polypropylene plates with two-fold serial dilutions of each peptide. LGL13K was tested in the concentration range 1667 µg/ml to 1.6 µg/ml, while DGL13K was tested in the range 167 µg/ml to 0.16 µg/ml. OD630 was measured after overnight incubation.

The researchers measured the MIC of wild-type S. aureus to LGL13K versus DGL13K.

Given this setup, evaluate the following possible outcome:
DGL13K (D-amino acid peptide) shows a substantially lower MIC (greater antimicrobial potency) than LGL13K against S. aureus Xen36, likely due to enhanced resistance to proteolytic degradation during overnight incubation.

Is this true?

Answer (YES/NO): NO